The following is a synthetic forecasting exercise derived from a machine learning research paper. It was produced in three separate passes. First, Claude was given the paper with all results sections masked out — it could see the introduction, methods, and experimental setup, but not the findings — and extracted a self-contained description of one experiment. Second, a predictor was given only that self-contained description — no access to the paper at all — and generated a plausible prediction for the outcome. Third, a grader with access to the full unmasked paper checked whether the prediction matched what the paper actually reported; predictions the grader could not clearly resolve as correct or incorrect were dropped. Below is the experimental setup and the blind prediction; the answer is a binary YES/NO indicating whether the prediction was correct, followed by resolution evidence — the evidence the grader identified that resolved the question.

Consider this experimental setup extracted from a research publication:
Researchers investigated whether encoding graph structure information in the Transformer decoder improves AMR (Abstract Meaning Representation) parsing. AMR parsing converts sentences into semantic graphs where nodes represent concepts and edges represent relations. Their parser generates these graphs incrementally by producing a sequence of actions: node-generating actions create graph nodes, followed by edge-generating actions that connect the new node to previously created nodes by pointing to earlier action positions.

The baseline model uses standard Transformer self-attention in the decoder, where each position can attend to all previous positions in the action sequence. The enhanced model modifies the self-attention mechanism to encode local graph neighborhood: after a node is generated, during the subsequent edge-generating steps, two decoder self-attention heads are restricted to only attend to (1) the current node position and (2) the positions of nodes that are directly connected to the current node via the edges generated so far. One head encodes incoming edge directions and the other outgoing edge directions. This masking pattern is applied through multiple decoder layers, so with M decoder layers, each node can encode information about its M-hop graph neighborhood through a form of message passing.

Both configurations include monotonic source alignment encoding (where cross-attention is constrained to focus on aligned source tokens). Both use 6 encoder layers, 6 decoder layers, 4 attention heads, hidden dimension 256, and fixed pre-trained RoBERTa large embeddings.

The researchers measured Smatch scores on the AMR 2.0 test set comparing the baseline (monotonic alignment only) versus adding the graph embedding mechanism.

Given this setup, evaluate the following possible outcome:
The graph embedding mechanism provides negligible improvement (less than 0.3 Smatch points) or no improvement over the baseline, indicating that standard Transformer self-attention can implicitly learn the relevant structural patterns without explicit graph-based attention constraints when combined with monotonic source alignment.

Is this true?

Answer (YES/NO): NO